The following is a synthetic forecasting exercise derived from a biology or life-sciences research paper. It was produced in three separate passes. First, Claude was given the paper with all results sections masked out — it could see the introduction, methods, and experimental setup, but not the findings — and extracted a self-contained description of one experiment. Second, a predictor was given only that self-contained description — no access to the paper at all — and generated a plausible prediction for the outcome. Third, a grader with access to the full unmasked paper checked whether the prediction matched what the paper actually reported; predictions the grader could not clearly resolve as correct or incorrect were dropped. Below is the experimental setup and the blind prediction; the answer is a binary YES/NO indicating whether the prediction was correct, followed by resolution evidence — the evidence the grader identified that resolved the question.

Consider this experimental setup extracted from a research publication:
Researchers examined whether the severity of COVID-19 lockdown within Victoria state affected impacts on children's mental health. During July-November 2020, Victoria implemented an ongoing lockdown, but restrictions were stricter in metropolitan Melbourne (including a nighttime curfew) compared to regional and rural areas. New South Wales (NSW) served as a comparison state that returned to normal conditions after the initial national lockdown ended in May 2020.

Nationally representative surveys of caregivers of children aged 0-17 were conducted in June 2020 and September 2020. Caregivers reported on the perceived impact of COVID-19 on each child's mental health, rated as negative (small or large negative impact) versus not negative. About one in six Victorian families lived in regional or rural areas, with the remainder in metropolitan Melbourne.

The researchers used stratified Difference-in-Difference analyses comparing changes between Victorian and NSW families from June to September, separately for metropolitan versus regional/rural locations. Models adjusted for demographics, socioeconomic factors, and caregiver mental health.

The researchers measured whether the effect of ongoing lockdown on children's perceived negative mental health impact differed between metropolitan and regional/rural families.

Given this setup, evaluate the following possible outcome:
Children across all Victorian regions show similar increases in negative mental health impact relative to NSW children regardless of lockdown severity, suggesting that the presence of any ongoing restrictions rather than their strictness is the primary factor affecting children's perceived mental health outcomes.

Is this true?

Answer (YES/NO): NO